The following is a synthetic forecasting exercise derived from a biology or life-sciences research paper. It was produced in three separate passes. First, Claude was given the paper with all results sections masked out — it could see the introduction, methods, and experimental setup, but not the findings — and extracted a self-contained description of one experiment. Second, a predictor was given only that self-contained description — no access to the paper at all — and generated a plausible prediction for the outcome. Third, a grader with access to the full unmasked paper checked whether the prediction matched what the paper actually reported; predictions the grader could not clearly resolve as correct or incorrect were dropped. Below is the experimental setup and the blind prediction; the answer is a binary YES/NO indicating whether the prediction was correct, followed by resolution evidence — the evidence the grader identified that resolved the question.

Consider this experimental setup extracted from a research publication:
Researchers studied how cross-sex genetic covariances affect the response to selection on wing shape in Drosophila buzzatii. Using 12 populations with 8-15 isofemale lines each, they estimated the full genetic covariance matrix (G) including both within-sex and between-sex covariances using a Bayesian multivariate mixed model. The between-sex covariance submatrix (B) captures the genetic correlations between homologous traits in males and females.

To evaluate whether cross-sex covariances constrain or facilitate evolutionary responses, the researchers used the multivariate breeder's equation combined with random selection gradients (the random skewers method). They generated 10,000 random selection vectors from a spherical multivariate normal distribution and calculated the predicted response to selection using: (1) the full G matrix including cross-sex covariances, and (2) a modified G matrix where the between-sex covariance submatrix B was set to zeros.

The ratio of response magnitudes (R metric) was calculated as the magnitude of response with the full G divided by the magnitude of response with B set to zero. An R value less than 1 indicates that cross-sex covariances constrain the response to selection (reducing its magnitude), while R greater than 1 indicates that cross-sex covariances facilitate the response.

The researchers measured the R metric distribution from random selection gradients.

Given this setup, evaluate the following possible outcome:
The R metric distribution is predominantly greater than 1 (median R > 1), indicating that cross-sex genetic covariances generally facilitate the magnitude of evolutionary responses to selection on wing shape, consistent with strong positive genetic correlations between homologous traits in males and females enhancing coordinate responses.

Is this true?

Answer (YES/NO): NO